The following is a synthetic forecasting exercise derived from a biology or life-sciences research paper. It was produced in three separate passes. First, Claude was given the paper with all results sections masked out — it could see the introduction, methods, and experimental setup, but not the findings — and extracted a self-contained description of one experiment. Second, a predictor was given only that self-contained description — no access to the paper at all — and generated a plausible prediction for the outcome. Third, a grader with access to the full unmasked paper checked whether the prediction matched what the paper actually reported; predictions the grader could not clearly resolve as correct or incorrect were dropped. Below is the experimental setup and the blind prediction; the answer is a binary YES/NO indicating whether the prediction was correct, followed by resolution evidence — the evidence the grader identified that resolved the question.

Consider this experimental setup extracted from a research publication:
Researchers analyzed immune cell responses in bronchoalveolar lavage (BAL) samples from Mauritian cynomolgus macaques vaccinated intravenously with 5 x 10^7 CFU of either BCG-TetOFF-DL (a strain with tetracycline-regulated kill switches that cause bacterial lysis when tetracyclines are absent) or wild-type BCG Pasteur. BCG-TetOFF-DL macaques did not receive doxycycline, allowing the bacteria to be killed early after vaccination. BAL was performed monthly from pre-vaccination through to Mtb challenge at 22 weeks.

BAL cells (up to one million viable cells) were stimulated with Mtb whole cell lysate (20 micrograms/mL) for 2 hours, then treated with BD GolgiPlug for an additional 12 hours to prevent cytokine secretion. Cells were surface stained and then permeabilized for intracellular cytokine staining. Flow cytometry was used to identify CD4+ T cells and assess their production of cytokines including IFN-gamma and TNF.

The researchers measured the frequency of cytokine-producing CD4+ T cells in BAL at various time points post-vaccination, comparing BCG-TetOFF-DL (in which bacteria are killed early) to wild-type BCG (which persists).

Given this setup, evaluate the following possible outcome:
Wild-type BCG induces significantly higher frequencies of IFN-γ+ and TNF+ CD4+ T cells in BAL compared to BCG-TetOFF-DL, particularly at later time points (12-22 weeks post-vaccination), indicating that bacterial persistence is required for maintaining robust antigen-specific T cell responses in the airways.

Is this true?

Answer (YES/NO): NO